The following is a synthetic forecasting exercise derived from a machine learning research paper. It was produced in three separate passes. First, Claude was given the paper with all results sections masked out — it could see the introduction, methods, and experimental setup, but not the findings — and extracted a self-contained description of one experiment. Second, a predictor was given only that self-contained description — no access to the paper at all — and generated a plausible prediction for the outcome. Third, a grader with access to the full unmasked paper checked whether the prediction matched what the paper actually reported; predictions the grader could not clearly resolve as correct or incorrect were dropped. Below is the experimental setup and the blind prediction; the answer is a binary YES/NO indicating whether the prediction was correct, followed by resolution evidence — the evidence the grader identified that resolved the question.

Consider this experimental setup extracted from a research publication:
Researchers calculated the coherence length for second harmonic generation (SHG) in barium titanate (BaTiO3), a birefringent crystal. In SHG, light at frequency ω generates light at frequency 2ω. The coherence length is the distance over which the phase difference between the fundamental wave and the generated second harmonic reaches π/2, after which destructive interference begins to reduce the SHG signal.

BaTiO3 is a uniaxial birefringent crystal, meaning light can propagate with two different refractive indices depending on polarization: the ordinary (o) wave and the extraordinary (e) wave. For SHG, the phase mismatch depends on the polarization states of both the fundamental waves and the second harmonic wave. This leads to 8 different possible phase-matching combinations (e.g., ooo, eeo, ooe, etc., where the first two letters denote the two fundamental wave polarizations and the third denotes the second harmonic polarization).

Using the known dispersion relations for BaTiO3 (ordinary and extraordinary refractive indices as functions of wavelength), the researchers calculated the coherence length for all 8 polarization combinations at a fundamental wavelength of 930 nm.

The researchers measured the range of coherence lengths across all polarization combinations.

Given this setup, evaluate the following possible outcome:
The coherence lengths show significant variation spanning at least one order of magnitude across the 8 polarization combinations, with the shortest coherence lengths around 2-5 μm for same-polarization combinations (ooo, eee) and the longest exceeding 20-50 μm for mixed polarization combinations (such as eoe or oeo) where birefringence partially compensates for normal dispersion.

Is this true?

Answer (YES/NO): NO